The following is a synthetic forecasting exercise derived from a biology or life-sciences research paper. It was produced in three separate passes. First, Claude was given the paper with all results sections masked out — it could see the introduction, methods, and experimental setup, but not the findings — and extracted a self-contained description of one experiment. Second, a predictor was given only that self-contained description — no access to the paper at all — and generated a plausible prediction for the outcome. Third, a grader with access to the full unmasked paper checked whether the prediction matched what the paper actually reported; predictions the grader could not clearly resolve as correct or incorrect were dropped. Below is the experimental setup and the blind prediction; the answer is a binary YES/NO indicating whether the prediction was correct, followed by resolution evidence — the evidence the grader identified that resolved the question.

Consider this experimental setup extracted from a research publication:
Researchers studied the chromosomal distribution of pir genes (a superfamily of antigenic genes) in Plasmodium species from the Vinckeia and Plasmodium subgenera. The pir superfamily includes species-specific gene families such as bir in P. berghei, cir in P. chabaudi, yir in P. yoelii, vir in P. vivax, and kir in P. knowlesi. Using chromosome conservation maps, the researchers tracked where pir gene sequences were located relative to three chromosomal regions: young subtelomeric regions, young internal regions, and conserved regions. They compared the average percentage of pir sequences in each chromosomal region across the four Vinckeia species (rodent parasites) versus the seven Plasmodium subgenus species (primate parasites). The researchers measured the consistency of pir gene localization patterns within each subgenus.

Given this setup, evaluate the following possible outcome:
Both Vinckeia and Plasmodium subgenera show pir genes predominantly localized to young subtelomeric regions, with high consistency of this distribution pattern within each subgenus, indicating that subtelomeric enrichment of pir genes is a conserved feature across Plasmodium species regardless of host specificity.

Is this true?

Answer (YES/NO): NO